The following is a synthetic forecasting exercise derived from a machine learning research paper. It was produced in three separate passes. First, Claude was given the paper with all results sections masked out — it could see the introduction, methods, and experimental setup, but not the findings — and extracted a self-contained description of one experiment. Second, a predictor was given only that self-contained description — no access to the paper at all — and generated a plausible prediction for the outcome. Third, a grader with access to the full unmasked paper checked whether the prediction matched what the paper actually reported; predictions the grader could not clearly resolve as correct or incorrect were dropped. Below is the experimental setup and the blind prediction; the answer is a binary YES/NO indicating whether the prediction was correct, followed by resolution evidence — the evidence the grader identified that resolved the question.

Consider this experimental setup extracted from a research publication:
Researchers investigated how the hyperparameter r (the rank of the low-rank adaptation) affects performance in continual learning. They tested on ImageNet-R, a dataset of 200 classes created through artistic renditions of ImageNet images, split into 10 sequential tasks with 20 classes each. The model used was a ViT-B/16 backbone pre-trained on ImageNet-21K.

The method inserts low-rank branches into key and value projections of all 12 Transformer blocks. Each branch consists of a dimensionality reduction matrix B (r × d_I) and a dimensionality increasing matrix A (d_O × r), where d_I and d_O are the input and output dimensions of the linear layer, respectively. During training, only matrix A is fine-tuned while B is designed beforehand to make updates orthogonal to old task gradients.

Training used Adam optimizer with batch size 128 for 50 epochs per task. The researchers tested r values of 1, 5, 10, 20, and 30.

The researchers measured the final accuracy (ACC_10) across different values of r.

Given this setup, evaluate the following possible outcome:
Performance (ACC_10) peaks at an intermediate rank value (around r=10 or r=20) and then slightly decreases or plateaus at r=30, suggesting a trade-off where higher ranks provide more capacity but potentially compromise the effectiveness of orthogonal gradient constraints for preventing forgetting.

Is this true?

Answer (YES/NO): YES